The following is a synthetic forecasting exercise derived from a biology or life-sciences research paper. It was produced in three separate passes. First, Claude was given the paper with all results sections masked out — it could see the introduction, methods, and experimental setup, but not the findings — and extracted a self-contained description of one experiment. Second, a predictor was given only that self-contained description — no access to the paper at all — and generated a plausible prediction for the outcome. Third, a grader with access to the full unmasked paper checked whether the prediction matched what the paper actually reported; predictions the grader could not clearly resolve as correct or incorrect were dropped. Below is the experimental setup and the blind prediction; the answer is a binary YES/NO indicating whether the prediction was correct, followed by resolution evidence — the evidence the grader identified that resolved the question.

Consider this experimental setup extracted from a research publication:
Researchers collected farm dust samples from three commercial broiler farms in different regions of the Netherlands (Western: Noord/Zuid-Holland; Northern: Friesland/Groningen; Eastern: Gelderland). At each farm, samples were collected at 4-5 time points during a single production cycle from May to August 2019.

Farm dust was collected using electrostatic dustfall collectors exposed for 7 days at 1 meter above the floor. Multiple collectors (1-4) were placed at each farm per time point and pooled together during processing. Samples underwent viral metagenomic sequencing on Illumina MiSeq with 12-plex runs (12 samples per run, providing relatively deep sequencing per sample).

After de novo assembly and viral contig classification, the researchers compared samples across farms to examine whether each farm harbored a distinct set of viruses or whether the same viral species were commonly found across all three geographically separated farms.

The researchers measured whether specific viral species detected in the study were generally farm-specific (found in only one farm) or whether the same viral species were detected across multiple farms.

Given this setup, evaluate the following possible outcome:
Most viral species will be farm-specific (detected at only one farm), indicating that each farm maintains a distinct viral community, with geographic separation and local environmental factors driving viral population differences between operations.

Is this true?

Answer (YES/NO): NO